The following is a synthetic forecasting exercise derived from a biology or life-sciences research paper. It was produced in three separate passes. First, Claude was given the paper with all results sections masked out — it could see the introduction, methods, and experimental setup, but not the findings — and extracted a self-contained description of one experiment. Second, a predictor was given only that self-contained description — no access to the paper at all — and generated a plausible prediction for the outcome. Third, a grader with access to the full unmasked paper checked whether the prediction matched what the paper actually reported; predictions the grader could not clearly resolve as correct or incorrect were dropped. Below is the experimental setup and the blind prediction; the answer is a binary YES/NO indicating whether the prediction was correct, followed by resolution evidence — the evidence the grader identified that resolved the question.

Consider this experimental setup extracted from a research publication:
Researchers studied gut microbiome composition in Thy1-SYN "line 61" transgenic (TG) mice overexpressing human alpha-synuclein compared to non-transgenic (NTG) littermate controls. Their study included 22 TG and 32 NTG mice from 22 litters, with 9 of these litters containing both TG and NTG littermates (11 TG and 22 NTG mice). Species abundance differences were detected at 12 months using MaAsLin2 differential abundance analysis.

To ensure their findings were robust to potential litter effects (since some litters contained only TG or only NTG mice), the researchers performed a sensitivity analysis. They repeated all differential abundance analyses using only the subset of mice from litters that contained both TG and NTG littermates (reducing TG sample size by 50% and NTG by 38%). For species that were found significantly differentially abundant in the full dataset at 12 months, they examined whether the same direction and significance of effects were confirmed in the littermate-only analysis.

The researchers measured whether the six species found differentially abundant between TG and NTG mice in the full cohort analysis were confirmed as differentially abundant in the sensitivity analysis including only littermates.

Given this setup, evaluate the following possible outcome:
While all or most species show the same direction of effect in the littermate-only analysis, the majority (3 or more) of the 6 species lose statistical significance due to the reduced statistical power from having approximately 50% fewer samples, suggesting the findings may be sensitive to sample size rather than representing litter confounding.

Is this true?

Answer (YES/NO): NO